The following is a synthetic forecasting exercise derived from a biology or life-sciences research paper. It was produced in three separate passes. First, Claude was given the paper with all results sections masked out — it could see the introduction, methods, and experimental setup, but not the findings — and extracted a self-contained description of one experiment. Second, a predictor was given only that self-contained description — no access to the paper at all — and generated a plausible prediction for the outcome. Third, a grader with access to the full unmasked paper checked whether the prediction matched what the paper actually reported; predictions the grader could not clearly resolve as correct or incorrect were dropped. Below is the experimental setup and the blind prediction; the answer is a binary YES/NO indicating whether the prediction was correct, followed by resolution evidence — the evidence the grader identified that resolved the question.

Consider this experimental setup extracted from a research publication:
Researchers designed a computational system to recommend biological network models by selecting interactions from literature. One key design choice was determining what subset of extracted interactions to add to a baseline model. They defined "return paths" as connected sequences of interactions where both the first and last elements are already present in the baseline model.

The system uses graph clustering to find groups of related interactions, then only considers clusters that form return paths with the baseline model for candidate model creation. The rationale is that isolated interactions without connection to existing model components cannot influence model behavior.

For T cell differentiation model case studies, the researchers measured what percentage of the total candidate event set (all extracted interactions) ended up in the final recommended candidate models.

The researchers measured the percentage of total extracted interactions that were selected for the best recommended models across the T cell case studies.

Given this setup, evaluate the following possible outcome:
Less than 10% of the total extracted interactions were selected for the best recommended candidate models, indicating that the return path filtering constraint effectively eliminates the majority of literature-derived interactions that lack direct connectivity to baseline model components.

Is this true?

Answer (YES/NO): NO